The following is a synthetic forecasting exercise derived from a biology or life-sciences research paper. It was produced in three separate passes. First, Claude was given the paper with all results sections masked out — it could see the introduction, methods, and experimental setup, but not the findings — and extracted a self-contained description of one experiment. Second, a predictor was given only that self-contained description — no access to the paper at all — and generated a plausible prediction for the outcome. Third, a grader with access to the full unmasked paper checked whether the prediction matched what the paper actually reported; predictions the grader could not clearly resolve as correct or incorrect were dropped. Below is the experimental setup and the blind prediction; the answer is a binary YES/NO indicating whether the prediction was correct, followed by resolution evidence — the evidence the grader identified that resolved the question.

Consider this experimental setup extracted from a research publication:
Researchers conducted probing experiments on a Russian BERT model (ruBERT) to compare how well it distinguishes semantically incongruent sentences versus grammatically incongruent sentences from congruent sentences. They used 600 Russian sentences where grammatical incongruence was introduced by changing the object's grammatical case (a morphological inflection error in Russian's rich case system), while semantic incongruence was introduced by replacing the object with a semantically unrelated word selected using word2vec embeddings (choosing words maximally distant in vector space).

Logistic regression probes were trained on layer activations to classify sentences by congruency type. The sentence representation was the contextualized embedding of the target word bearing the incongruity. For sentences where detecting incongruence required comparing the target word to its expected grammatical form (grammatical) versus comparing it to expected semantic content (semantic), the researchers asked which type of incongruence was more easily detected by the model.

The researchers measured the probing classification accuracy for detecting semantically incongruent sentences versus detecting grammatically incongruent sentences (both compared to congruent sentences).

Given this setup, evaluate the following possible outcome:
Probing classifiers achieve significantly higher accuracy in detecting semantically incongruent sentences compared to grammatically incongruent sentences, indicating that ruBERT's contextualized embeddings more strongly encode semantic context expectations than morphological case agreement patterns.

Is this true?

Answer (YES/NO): YES